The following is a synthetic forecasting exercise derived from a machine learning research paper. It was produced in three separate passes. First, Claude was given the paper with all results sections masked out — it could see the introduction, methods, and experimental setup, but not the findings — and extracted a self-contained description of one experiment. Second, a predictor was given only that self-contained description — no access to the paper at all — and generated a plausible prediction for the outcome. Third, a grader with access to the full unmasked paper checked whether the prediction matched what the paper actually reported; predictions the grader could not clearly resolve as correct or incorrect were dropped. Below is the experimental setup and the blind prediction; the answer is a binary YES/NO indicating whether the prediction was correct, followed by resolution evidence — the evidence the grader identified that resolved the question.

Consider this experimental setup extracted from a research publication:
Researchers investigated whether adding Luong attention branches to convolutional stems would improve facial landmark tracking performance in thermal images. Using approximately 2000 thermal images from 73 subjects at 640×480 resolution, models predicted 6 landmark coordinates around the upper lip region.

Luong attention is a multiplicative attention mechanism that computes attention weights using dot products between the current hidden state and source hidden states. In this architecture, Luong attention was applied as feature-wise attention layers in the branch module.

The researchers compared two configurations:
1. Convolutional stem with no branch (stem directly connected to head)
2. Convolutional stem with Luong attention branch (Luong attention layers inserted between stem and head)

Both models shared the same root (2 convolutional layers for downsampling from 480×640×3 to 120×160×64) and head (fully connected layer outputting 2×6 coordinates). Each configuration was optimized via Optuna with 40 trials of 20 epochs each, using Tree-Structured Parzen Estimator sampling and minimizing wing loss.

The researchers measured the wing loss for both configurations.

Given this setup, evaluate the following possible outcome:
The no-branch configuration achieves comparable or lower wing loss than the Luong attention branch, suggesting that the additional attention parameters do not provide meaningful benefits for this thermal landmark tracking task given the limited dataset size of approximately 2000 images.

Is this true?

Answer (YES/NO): YES